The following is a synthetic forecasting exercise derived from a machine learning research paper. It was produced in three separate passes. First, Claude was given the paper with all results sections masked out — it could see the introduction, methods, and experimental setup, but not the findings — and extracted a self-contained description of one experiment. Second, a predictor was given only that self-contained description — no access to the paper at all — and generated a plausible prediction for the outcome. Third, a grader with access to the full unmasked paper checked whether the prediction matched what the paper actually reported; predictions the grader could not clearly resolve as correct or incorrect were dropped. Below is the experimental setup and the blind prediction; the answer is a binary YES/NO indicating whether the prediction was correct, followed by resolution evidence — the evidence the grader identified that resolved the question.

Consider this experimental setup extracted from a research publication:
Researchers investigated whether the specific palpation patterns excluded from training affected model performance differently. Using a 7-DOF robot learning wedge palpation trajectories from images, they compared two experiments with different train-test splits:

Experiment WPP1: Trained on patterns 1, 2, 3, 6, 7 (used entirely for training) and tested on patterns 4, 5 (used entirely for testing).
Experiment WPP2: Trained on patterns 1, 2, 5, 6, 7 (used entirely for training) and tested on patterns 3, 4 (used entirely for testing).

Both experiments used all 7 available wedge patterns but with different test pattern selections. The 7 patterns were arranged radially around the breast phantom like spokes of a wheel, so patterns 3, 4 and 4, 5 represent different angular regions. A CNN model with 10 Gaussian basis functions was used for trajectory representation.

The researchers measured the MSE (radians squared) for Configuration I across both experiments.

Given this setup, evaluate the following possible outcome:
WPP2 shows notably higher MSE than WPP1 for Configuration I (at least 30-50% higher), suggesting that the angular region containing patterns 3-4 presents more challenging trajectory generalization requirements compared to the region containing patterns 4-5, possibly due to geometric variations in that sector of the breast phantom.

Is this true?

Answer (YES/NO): NO